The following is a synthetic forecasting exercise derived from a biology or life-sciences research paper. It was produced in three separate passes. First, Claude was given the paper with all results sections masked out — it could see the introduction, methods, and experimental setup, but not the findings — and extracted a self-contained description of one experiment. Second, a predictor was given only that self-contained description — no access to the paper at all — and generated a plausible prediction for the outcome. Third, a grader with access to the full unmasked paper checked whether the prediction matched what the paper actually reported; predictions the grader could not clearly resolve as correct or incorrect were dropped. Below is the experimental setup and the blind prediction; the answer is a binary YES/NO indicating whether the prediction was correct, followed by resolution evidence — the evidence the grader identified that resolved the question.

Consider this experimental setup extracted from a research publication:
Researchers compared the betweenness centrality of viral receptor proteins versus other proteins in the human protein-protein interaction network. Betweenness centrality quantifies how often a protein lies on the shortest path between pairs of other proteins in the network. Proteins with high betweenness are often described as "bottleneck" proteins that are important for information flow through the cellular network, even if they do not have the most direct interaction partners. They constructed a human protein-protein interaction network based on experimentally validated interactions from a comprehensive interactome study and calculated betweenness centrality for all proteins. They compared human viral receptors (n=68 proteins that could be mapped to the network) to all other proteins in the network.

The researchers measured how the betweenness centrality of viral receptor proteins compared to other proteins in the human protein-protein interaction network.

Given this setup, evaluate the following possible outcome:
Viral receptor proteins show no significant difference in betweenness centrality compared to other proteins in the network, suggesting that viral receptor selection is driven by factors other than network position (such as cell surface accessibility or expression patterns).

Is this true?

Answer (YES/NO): NO